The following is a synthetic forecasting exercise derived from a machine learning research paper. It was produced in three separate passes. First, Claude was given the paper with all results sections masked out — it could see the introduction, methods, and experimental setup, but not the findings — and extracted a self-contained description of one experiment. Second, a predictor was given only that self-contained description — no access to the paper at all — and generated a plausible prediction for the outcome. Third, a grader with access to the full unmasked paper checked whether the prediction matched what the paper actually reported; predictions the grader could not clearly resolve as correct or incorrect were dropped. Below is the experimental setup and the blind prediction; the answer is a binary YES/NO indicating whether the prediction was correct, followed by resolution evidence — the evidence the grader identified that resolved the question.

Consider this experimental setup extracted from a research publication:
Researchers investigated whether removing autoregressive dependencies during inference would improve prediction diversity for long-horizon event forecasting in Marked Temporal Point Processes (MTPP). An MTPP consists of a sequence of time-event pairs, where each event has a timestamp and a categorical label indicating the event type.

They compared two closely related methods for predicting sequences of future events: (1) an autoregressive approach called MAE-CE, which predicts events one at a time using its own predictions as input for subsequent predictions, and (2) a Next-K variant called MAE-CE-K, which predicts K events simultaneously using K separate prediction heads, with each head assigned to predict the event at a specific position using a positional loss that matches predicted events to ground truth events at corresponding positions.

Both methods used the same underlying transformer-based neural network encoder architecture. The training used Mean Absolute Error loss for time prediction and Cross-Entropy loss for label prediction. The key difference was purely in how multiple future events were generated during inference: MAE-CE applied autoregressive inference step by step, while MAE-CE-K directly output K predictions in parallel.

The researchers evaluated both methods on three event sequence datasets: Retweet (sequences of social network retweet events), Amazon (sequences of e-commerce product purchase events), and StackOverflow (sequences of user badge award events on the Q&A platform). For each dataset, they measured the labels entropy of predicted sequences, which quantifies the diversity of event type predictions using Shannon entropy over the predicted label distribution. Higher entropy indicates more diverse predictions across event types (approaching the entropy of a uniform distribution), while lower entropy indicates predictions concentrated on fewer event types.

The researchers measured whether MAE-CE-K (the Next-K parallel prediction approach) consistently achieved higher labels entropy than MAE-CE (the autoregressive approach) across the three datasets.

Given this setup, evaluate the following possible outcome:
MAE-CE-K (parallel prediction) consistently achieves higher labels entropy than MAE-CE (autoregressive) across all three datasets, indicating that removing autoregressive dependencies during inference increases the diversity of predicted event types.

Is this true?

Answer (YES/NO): NO